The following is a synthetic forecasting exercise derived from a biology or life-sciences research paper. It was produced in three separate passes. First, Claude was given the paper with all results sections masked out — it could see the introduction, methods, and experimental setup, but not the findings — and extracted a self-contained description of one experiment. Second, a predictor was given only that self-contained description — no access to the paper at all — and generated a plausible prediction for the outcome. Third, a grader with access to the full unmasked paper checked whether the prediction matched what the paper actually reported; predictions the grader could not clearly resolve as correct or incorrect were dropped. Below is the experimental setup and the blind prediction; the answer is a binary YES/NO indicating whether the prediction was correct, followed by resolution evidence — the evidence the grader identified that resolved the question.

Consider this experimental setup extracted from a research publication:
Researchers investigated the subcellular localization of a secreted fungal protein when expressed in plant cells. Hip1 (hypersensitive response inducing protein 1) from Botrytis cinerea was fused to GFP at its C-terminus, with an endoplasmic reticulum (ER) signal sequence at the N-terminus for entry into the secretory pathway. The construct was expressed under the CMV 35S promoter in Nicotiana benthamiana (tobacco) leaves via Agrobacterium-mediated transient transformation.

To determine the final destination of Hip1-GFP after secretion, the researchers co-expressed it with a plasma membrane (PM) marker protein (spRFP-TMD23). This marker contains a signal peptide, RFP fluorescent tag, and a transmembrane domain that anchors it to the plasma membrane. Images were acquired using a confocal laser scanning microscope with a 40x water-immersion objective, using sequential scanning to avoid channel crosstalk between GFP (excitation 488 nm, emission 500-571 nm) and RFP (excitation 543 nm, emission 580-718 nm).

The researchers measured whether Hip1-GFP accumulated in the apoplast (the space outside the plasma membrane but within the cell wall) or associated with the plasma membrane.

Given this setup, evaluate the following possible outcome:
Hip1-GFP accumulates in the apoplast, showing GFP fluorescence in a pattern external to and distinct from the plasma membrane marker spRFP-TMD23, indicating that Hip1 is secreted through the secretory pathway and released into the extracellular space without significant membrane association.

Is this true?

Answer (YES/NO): YES